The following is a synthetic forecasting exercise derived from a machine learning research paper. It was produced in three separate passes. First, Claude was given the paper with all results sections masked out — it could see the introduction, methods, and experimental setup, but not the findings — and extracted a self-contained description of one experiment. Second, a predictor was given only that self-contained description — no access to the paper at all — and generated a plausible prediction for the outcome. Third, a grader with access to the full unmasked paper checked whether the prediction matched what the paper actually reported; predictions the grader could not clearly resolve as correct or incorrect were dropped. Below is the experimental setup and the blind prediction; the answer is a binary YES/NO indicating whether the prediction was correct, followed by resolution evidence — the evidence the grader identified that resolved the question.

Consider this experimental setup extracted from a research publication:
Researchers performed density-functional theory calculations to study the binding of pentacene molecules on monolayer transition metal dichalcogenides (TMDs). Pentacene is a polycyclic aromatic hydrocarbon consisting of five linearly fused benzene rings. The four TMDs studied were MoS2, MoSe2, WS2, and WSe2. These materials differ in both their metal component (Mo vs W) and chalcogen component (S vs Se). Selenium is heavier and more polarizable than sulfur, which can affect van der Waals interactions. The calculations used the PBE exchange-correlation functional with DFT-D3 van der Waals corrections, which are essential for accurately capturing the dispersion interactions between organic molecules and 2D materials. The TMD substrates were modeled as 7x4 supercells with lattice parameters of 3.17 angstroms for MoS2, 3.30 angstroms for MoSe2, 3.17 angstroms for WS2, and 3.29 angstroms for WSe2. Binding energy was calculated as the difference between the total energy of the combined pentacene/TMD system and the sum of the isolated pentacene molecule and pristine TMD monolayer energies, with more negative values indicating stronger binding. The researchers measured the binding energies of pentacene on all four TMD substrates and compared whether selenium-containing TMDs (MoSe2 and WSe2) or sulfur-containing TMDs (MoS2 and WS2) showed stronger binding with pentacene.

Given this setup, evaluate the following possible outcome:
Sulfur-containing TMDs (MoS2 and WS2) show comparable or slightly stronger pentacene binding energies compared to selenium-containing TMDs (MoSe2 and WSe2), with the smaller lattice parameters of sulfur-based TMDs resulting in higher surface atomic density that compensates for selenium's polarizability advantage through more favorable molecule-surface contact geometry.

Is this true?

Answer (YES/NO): NO